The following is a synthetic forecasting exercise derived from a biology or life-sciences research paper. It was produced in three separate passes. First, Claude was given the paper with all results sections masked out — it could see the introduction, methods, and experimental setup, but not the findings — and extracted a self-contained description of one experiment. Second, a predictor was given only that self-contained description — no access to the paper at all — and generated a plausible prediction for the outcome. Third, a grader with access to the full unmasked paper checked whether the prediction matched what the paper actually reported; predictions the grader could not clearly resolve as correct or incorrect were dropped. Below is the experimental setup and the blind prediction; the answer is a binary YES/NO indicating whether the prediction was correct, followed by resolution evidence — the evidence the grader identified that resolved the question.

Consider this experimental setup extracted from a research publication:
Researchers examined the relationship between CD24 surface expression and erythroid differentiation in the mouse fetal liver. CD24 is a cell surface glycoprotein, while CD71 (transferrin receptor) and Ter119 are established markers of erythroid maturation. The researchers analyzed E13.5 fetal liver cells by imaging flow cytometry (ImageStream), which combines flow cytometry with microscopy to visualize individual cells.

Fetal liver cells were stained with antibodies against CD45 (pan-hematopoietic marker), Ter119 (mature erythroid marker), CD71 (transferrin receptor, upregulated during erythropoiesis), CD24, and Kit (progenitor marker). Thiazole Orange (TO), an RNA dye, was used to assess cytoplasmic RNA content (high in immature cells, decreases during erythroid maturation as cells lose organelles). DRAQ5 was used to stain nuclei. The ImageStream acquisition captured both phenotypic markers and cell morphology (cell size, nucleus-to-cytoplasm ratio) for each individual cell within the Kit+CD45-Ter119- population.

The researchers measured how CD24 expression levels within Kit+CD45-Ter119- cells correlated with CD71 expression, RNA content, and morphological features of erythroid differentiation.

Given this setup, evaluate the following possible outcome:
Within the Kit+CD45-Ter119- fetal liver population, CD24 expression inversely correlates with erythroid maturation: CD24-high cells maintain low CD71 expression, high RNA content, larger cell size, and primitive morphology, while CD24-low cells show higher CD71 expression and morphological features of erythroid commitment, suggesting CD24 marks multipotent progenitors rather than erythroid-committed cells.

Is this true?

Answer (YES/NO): NO